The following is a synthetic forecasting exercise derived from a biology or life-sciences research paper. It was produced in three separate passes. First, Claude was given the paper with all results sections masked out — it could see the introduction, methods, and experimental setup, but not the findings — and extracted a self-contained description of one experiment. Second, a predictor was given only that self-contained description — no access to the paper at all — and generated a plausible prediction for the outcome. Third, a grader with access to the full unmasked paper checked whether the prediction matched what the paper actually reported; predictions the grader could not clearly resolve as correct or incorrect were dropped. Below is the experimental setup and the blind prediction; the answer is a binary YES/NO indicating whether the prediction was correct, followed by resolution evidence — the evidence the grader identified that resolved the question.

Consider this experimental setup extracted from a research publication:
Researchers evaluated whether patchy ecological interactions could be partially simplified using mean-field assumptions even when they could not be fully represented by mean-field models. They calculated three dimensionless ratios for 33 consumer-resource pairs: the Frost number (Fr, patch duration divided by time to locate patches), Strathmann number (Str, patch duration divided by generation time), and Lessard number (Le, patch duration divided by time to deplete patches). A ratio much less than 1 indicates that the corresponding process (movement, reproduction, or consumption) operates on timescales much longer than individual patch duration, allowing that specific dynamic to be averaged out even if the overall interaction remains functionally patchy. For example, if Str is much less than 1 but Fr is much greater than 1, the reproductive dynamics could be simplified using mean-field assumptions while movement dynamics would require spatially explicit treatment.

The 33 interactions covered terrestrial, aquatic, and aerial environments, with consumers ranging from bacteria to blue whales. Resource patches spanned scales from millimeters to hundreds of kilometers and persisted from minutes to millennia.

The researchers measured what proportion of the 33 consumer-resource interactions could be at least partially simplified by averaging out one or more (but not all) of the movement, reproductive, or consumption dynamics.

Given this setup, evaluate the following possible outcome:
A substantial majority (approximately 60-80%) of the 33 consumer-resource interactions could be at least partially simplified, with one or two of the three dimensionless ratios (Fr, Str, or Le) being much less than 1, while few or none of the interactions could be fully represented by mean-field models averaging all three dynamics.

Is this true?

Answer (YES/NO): YES